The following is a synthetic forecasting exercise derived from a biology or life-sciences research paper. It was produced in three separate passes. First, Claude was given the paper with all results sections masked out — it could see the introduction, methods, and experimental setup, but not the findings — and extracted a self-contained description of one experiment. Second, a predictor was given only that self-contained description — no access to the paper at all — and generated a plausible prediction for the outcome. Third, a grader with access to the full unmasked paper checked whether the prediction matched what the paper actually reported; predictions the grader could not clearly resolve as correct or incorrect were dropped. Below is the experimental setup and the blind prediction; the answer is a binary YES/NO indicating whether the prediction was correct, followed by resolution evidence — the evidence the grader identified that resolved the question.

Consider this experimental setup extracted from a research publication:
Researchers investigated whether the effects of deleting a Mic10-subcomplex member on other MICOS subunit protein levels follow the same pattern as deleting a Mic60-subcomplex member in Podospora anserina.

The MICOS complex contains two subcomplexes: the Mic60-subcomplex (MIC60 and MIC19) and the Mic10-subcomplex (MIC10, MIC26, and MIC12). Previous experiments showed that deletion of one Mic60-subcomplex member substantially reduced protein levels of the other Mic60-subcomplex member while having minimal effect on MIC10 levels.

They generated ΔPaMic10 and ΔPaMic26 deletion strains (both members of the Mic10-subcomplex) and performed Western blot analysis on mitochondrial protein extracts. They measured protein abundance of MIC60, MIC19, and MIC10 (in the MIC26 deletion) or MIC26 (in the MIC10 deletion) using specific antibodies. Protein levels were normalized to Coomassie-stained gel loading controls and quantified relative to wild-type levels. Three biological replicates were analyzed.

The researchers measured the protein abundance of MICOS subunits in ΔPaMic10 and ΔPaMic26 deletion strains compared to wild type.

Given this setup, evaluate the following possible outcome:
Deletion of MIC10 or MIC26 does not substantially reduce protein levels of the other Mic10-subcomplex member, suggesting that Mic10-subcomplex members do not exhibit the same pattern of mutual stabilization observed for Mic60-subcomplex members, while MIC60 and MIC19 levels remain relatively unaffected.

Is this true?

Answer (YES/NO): NO